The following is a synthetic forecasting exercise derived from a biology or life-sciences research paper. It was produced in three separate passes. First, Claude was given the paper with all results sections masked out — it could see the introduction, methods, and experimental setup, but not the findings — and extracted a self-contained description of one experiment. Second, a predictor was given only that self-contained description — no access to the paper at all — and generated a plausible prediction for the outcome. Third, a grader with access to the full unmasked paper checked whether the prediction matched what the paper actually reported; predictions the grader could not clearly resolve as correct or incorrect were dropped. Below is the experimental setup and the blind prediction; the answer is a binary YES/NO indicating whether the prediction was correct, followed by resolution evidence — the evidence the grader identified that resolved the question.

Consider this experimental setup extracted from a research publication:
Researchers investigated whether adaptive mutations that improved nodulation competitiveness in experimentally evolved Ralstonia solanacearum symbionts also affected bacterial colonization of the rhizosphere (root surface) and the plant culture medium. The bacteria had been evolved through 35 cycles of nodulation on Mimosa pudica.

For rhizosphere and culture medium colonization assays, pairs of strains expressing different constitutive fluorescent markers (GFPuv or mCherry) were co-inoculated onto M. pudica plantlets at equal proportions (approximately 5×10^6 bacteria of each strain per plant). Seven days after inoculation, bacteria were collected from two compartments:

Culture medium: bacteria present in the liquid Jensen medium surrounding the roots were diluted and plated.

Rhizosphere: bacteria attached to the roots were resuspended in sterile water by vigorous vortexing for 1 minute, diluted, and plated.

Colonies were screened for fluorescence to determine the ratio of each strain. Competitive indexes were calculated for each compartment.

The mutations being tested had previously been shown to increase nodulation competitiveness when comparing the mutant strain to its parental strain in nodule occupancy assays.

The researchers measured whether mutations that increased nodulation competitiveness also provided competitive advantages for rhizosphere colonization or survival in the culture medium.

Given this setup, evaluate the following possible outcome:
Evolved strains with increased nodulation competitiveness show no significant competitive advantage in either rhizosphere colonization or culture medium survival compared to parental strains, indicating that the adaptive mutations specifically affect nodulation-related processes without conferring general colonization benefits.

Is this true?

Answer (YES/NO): NO